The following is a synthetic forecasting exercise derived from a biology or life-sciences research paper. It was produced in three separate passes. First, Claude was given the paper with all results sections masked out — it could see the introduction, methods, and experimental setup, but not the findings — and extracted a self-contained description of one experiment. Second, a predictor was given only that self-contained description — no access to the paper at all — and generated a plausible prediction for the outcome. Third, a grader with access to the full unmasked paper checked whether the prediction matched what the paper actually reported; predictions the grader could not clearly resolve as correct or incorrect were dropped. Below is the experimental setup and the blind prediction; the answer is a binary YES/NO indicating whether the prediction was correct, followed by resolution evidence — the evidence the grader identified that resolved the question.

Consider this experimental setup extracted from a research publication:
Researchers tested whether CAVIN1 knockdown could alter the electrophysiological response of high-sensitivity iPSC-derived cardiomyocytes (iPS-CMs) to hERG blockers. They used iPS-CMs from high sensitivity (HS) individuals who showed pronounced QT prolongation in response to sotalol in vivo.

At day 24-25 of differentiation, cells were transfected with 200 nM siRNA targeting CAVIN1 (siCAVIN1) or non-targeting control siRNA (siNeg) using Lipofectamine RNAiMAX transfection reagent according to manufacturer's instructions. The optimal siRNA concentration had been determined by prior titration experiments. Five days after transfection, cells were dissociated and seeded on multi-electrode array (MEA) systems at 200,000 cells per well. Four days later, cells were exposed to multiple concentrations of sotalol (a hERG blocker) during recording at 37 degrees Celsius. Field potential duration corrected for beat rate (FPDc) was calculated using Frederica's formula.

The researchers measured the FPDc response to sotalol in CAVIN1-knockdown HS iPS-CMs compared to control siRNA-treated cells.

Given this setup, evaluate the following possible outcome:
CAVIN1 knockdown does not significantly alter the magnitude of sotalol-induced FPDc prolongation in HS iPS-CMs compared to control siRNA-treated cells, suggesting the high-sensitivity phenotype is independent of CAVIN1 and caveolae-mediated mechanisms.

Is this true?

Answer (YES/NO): NO